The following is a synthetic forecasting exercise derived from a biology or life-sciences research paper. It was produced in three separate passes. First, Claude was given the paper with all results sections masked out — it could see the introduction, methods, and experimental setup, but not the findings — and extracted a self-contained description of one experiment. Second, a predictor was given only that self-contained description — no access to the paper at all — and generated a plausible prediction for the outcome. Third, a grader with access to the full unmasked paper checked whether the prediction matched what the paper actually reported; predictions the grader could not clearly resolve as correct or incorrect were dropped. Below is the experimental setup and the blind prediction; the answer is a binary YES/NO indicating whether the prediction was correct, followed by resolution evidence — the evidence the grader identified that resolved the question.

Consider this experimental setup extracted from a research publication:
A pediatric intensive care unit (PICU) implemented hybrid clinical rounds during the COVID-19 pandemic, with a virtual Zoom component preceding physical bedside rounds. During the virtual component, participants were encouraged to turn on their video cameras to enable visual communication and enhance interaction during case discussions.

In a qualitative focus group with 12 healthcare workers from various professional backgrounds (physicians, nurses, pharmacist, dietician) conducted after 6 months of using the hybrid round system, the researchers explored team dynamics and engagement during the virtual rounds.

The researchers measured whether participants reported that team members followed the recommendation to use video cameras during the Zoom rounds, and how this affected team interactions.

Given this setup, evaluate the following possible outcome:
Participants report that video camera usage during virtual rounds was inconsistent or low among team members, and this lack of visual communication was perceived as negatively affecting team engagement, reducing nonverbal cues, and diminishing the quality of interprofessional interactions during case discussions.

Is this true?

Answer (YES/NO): YES